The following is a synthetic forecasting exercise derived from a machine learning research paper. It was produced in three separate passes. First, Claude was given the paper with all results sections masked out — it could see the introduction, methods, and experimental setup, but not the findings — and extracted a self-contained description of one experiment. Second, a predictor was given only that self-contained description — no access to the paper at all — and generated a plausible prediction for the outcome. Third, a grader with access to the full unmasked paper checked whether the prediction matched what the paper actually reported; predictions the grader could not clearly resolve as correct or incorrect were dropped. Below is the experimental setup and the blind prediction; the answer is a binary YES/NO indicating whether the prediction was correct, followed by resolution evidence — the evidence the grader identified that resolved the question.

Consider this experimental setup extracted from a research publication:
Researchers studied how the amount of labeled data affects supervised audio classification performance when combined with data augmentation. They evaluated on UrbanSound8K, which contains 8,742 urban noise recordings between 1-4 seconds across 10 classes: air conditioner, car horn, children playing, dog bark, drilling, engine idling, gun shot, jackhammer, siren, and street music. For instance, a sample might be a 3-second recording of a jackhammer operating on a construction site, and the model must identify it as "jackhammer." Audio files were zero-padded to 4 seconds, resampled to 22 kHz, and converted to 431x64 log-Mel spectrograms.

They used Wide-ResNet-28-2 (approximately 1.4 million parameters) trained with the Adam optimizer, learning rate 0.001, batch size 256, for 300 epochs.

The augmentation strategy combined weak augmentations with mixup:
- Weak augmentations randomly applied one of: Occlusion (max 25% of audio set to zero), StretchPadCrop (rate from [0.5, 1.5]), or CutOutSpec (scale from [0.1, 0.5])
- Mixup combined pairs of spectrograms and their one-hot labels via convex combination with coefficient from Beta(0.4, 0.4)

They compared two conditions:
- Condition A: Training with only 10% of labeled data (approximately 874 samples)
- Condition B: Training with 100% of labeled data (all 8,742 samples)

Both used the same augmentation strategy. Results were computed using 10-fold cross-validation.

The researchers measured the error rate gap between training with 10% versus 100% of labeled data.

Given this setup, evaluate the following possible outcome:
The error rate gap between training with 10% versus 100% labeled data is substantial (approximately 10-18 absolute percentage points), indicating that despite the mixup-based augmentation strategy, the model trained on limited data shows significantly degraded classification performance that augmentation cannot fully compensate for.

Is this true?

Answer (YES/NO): NO